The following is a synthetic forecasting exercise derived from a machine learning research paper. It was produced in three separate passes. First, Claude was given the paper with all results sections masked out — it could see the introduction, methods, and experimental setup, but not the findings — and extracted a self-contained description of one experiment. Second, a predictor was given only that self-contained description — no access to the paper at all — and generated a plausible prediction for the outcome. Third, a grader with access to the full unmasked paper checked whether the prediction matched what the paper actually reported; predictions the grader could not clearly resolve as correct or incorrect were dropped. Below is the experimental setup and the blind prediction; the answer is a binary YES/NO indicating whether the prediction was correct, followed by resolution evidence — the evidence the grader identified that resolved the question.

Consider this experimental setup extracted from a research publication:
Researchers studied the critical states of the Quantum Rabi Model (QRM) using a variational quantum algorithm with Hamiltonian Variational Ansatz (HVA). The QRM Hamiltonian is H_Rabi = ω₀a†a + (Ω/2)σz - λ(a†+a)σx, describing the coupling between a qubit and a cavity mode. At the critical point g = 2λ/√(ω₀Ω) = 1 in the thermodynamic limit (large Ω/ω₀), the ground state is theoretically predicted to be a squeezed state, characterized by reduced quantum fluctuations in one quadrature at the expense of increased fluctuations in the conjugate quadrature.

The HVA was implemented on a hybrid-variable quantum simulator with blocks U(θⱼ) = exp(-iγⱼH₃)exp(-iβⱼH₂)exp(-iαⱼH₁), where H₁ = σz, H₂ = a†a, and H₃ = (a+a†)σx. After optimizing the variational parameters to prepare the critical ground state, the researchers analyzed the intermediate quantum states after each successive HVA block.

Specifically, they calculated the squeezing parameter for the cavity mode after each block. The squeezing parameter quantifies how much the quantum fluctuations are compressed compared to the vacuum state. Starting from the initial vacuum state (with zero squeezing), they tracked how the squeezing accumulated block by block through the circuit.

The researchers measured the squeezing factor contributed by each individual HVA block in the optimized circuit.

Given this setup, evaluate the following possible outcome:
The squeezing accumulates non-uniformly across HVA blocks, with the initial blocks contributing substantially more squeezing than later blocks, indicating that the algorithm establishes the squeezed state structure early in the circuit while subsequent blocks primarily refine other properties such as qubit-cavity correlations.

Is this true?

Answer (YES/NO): NO